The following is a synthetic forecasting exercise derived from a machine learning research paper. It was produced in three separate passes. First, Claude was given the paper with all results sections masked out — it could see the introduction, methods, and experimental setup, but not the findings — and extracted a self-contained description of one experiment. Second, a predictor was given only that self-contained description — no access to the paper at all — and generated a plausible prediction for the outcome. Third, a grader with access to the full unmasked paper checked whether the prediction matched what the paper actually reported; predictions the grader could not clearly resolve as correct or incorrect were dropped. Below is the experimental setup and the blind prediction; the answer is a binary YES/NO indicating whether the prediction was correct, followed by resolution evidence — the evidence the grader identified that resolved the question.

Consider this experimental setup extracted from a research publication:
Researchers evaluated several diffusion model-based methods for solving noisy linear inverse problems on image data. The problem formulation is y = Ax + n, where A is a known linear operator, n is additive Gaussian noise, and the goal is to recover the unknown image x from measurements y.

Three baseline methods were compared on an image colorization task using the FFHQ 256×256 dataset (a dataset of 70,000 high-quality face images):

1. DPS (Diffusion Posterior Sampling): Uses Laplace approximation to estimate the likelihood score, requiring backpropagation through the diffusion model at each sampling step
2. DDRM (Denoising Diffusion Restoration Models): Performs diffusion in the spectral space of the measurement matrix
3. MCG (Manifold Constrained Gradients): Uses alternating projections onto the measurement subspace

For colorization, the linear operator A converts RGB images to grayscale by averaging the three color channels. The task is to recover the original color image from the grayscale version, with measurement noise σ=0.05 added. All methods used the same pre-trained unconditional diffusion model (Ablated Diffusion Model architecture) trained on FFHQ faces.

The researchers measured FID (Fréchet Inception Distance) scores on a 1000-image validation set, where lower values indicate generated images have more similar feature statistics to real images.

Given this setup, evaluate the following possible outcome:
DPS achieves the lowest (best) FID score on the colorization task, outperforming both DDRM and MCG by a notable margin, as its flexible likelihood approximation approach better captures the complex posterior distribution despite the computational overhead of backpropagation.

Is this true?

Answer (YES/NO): NO